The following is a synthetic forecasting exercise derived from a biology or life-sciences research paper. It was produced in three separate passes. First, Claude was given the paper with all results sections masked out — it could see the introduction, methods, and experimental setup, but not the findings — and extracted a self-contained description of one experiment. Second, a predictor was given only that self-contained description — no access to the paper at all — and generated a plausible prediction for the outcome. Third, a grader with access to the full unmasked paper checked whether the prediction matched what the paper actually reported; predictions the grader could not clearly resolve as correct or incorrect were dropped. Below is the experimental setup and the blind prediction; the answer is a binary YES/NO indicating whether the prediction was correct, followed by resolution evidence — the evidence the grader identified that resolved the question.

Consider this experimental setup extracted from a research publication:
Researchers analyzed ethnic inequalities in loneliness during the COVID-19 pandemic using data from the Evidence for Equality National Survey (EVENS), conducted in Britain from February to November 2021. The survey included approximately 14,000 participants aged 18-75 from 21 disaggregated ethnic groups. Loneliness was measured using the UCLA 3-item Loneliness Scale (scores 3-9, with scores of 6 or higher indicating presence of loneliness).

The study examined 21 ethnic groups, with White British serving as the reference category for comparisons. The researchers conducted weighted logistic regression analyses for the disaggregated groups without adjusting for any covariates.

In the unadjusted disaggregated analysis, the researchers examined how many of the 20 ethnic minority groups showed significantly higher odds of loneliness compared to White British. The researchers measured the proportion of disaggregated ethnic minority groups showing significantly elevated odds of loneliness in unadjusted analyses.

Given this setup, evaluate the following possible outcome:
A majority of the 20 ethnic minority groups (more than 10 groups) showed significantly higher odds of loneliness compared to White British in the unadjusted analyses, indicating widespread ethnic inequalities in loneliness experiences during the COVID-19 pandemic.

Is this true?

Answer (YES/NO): YES